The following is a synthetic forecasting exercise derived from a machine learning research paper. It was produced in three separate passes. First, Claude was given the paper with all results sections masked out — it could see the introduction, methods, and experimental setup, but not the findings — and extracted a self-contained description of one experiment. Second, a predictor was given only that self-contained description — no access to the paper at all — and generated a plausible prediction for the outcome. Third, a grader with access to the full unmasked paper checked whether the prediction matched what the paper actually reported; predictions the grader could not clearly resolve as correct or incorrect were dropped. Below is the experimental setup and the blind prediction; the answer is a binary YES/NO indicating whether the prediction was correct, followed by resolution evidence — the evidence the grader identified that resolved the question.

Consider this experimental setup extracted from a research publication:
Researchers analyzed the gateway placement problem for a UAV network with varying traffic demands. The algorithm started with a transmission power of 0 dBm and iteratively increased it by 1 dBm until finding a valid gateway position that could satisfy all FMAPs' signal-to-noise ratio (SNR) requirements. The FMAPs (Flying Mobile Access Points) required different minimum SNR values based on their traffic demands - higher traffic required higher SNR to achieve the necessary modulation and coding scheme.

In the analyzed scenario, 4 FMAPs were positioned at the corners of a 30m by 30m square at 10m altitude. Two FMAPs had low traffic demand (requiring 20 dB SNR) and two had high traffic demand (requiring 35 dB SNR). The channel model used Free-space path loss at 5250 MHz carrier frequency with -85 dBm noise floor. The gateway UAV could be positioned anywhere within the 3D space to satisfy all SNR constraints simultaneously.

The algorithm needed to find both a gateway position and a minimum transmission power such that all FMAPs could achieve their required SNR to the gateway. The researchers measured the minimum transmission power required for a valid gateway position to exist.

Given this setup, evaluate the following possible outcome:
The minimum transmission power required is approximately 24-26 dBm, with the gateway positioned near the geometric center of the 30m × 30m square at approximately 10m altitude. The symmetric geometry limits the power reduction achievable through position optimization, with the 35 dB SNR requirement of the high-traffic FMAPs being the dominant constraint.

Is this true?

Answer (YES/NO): NO